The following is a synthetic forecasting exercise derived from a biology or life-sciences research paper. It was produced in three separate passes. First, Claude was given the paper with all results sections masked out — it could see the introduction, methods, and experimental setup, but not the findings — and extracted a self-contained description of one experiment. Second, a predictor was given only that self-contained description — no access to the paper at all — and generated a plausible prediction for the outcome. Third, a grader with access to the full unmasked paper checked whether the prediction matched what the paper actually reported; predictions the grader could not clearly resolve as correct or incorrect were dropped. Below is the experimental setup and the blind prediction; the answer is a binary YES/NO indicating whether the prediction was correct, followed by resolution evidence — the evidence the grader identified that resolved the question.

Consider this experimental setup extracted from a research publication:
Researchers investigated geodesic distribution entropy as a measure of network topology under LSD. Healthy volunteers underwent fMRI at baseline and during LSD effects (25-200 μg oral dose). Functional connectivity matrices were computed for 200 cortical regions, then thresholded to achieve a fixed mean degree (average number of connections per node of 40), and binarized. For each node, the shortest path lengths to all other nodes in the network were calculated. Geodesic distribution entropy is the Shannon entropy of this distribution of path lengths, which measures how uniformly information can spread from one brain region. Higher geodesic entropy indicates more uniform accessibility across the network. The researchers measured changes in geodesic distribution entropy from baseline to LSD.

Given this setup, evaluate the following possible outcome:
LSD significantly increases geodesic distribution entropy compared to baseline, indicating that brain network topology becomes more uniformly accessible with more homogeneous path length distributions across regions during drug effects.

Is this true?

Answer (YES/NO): NO